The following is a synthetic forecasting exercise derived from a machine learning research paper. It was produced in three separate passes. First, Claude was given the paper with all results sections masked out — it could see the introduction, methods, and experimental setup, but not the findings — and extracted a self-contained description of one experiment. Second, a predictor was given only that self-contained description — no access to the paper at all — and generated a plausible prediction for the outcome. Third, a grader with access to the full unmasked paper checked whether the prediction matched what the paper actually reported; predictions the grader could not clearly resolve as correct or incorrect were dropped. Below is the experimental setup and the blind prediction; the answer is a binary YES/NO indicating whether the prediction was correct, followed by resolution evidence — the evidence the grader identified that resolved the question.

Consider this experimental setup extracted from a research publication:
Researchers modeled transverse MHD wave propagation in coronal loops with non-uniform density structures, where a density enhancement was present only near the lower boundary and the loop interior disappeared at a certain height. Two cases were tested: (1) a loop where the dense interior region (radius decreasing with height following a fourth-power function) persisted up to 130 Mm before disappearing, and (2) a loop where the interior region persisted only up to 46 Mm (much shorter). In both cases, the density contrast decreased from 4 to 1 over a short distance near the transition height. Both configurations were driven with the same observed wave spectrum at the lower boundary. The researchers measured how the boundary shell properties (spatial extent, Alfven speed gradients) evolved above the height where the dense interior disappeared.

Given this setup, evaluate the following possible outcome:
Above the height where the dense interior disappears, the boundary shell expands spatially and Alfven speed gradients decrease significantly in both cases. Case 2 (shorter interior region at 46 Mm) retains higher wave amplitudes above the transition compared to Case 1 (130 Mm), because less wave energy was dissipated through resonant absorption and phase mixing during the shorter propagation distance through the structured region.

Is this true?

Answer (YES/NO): NO